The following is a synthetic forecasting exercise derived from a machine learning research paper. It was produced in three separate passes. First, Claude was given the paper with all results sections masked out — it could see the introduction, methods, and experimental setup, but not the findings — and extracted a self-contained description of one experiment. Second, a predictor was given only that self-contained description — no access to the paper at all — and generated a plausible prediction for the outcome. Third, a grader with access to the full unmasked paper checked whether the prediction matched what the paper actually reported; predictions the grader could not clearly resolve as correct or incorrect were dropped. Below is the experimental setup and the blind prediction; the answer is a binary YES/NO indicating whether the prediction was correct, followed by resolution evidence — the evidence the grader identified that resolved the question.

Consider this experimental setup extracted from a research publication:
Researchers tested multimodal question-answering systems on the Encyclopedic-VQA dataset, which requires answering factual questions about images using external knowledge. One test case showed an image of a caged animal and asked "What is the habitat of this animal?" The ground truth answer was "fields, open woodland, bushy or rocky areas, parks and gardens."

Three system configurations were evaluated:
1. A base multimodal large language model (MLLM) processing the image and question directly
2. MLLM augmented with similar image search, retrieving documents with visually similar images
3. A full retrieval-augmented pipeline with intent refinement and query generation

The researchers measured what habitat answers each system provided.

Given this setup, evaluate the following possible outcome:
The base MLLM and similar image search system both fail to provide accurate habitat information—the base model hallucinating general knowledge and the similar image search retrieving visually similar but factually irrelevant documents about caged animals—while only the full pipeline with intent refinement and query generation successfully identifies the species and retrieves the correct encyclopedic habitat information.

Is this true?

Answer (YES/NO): NO